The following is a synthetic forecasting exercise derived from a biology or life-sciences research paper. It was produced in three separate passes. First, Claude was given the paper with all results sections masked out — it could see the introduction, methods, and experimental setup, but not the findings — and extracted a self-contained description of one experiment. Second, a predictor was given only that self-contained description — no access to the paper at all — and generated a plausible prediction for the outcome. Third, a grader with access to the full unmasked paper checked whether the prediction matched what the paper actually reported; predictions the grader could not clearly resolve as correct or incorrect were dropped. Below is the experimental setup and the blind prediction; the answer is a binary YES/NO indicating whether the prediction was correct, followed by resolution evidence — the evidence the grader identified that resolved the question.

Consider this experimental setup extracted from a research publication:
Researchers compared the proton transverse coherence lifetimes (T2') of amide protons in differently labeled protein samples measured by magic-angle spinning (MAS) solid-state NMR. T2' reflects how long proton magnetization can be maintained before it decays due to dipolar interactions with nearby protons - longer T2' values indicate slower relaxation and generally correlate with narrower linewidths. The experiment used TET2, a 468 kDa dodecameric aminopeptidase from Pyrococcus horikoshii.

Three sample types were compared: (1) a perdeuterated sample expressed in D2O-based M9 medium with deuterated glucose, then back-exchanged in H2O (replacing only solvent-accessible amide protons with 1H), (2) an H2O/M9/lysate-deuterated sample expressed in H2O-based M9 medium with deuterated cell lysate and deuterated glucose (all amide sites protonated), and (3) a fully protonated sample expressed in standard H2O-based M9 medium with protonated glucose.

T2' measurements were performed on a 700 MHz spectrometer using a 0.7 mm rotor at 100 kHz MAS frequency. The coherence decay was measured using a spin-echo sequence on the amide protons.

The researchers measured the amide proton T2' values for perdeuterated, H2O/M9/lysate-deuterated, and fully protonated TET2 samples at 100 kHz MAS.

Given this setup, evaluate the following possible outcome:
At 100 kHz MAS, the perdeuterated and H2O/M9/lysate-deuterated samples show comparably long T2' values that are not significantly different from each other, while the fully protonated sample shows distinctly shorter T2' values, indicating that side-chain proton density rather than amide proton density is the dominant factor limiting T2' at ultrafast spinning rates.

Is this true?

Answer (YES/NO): NO